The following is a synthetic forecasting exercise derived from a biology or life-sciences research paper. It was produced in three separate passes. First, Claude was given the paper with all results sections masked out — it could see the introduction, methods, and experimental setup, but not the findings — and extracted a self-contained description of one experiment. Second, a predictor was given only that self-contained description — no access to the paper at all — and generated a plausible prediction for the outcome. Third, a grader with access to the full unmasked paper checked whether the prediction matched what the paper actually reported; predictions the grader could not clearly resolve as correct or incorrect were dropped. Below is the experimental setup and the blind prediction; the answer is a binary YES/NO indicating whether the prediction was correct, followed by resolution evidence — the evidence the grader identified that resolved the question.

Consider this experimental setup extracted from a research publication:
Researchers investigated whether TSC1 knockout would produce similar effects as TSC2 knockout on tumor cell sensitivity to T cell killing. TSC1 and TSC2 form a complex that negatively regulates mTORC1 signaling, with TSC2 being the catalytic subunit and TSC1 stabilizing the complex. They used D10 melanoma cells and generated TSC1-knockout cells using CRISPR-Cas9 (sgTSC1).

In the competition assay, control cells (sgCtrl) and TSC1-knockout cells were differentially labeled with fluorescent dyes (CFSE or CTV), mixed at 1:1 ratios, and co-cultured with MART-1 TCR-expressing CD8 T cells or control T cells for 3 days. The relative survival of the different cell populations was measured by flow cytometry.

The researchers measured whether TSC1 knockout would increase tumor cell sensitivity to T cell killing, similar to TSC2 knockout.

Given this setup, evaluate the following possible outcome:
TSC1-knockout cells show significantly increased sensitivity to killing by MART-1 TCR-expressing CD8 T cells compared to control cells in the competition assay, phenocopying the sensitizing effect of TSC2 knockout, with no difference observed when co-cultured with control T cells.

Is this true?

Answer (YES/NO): NO